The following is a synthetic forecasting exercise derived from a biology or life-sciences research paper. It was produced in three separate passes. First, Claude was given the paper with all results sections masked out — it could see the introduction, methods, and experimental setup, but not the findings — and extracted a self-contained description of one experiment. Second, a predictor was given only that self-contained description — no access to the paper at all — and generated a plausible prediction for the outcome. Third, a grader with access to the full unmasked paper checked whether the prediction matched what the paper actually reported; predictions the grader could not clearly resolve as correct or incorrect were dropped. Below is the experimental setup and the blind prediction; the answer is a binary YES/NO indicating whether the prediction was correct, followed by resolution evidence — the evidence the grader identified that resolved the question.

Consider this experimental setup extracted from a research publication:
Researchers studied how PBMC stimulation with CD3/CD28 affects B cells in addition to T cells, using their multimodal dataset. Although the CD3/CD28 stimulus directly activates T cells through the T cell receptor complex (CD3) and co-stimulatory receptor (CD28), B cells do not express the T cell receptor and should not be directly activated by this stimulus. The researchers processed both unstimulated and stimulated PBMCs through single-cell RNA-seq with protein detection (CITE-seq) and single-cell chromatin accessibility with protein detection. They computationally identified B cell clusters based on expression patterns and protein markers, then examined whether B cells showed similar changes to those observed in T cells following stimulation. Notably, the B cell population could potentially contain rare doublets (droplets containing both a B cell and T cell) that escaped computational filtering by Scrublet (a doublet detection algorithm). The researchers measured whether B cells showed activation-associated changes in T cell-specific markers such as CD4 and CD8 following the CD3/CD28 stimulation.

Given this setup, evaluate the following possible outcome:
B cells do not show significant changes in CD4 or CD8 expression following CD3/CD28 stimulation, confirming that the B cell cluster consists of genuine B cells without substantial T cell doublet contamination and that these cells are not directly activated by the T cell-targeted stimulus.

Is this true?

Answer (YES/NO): NO